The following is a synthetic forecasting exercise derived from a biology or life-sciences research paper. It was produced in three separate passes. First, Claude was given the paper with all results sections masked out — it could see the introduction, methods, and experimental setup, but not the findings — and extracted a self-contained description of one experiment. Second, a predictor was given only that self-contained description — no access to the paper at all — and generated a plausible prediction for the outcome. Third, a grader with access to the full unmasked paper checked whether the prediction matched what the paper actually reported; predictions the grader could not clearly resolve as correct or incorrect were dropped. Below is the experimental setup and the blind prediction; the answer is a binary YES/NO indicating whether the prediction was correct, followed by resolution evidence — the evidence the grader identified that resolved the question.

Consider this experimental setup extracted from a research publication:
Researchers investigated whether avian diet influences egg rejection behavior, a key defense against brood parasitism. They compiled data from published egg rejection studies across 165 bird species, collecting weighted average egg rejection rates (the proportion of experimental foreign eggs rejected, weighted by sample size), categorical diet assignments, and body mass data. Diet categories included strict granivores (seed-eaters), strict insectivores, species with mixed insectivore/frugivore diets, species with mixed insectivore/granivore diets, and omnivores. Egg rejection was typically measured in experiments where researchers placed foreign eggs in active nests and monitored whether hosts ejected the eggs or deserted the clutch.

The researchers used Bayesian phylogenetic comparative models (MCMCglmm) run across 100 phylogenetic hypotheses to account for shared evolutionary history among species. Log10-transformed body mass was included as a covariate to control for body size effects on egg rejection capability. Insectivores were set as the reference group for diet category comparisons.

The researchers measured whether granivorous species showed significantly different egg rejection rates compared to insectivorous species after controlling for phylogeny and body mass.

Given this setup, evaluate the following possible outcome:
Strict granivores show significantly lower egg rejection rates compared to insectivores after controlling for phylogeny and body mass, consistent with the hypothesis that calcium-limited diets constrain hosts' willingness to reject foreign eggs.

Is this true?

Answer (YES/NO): NO